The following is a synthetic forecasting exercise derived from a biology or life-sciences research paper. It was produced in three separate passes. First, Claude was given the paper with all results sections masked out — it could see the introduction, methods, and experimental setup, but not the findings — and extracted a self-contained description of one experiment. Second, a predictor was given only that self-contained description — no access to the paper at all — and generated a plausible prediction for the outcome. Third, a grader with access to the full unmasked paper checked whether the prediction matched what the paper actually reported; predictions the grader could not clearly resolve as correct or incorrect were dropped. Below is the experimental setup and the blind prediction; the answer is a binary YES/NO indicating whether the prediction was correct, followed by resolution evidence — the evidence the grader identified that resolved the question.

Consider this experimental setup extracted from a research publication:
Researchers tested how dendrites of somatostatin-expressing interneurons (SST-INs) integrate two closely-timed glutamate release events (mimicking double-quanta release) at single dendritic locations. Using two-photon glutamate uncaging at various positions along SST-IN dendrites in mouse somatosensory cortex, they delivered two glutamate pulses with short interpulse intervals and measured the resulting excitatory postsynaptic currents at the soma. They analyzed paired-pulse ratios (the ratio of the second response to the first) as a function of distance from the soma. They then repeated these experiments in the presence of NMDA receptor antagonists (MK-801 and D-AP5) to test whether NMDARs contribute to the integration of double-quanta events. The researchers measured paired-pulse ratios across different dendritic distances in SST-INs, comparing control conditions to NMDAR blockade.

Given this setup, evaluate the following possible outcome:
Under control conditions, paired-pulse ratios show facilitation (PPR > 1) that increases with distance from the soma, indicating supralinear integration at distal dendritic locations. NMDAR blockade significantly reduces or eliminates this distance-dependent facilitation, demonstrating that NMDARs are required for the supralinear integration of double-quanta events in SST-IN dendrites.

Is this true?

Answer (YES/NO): NO